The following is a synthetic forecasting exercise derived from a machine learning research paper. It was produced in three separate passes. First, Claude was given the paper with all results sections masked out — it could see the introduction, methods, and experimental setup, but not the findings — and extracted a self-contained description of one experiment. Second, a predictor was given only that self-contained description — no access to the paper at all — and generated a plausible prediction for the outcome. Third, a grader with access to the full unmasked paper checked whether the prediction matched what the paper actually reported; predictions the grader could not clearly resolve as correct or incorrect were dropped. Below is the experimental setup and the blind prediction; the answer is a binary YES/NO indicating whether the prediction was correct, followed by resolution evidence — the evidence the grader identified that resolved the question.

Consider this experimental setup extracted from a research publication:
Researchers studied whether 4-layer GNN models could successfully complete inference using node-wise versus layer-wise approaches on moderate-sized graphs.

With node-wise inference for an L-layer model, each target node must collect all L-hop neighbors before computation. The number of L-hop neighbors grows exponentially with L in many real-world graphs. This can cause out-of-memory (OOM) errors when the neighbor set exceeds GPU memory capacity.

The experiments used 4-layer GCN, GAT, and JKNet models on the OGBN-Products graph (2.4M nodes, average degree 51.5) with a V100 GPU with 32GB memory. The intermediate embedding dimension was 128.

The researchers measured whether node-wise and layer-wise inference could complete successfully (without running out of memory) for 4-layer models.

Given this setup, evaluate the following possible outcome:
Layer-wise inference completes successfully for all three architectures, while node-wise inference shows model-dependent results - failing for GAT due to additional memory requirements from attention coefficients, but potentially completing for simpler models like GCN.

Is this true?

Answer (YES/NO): NO